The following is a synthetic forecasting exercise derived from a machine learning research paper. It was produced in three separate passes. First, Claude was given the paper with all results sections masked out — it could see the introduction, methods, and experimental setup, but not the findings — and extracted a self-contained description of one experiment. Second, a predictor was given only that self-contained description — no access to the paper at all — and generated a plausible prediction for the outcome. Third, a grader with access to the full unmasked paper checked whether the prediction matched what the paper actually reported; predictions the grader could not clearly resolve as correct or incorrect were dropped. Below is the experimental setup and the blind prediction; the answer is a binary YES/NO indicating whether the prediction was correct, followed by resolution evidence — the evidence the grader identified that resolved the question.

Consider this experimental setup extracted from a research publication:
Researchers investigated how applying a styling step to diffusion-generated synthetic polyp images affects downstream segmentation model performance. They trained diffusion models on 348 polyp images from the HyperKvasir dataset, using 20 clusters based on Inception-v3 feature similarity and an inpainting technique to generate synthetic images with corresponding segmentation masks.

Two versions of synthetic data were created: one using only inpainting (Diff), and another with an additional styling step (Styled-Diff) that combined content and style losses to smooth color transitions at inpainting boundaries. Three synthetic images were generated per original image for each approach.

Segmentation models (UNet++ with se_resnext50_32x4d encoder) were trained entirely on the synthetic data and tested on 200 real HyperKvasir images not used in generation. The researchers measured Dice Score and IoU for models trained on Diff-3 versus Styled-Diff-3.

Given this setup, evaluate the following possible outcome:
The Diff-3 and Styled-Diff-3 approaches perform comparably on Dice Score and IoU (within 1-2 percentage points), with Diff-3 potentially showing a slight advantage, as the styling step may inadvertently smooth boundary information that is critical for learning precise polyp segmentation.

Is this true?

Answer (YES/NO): NO